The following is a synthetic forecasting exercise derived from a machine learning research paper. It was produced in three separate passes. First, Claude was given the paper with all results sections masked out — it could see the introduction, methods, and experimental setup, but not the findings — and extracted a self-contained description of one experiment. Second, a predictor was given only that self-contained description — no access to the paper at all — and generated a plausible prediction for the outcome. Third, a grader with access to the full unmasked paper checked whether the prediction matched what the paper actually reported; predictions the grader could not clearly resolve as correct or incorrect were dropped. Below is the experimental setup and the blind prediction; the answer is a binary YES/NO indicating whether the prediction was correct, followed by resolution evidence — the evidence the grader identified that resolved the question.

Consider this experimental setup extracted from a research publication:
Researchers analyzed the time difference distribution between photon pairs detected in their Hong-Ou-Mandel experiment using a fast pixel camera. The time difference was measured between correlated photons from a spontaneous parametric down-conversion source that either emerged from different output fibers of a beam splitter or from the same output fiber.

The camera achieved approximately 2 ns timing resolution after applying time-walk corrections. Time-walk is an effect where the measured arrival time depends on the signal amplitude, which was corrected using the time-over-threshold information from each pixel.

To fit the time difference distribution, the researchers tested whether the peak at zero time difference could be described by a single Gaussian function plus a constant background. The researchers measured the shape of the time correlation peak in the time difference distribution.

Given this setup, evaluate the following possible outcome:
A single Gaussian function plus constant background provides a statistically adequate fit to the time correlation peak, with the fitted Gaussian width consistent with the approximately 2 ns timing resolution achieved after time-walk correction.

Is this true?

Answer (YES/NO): NO